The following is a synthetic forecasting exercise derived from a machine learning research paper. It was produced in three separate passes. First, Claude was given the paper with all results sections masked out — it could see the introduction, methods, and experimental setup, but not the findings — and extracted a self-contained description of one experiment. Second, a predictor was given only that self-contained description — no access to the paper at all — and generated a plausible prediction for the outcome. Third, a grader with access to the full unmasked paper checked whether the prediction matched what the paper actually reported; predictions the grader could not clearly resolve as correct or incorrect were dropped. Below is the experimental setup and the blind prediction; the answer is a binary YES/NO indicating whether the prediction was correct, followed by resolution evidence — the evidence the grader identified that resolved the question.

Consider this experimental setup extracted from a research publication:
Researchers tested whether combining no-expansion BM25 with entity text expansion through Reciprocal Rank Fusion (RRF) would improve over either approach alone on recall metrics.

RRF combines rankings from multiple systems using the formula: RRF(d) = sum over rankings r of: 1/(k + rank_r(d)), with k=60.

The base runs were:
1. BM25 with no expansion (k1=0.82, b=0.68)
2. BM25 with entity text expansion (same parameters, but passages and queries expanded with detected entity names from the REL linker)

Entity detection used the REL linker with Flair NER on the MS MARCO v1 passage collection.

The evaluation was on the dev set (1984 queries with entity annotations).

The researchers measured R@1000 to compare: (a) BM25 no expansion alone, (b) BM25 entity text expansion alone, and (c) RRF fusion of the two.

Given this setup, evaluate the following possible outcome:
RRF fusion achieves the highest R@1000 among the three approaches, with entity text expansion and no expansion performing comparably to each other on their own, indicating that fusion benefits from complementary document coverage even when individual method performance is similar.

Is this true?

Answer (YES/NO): NO